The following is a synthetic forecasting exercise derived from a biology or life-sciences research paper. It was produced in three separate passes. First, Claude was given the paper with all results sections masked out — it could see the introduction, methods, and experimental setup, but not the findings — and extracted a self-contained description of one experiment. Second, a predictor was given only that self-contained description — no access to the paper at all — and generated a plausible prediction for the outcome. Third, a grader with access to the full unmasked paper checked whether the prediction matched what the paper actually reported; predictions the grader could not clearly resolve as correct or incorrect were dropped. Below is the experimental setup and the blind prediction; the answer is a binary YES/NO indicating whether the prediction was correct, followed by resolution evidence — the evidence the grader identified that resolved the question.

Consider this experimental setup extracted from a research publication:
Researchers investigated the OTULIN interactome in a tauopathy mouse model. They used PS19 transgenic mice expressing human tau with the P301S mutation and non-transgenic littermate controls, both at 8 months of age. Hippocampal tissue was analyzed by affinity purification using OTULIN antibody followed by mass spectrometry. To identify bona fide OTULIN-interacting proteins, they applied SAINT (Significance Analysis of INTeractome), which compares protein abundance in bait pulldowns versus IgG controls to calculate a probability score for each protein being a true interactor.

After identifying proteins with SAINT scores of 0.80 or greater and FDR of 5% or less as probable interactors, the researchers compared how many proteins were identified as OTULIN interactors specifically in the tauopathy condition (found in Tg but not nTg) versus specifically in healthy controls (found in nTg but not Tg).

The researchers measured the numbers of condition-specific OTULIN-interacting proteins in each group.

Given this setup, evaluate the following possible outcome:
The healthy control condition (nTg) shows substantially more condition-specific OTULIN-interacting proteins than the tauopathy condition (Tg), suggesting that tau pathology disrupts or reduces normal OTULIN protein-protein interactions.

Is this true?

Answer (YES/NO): NO